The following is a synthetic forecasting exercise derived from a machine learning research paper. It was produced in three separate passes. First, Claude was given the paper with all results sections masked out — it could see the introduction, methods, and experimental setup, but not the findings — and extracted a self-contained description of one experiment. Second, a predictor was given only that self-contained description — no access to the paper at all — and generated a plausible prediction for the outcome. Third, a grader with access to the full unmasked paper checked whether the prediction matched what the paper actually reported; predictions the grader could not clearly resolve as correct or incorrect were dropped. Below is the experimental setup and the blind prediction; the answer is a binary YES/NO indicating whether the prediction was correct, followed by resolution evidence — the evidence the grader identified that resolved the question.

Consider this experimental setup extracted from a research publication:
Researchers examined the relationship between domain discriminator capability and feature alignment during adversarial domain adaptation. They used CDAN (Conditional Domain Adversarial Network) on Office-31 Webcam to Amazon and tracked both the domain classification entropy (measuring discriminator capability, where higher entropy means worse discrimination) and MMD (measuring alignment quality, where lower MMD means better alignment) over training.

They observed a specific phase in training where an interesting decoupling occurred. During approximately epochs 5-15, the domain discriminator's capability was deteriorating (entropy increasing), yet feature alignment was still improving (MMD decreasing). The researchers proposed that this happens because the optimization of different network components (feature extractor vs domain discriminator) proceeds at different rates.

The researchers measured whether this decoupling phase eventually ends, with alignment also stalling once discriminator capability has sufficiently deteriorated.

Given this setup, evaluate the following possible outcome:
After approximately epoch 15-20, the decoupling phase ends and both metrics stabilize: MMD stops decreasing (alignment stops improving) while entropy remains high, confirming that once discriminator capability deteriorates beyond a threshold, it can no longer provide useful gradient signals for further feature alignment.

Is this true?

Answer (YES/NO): YES